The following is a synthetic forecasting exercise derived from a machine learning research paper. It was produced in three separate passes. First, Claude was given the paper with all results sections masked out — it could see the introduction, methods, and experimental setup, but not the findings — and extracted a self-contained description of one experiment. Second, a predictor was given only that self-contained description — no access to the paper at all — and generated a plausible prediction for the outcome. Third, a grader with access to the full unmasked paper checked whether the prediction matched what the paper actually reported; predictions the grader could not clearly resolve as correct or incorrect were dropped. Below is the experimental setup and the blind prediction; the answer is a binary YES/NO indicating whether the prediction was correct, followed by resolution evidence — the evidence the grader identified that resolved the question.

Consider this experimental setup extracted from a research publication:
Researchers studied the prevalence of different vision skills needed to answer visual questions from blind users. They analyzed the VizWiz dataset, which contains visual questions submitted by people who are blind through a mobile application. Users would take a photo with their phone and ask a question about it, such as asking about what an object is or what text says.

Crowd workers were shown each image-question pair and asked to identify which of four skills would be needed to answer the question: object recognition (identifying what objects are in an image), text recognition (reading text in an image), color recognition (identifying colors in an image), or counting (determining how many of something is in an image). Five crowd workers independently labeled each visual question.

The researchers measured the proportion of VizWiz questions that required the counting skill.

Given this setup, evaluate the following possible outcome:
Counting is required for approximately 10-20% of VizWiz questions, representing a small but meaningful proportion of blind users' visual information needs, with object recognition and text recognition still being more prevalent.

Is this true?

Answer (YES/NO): NO